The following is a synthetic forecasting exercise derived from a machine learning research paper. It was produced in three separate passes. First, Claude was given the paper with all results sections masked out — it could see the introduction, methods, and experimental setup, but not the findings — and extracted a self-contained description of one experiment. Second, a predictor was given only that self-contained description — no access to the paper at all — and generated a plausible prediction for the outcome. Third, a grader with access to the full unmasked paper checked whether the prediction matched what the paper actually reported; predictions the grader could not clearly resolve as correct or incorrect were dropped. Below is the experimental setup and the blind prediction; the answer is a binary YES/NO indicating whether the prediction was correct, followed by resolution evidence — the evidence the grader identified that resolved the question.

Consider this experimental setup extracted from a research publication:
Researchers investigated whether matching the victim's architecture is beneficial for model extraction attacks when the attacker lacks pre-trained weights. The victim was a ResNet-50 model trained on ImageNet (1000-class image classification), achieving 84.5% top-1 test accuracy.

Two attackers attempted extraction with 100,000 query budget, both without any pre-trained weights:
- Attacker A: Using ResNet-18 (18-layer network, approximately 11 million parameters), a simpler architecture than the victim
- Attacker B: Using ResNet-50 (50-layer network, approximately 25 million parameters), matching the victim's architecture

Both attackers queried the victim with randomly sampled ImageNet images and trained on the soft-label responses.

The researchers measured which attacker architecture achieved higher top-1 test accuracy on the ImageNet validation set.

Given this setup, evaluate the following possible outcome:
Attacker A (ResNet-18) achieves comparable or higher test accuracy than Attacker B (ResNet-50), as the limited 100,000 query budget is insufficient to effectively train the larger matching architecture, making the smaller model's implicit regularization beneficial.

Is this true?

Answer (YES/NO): YES